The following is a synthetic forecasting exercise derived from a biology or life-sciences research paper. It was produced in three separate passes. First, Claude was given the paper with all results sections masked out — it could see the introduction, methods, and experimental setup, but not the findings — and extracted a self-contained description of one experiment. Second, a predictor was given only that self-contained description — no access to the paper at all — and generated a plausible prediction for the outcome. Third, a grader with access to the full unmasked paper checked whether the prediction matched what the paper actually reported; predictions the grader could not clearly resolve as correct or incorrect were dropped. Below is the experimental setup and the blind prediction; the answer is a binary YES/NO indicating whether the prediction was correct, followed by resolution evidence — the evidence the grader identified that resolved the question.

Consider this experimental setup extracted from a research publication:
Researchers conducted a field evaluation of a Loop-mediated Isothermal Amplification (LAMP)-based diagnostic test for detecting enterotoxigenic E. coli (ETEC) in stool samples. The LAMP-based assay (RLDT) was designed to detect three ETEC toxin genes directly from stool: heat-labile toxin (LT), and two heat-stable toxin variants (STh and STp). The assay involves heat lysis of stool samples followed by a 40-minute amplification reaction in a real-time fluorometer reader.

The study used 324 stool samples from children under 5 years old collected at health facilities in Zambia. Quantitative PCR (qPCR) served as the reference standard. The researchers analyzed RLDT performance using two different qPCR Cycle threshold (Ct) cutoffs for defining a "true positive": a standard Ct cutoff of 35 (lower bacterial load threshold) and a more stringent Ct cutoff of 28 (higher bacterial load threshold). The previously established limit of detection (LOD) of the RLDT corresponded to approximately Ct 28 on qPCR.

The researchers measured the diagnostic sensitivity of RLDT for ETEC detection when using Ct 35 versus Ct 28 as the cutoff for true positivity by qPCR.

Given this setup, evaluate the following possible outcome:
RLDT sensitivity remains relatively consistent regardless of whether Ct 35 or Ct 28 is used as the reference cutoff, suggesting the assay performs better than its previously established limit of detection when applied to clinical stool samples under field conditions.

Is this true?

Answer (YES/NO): NO